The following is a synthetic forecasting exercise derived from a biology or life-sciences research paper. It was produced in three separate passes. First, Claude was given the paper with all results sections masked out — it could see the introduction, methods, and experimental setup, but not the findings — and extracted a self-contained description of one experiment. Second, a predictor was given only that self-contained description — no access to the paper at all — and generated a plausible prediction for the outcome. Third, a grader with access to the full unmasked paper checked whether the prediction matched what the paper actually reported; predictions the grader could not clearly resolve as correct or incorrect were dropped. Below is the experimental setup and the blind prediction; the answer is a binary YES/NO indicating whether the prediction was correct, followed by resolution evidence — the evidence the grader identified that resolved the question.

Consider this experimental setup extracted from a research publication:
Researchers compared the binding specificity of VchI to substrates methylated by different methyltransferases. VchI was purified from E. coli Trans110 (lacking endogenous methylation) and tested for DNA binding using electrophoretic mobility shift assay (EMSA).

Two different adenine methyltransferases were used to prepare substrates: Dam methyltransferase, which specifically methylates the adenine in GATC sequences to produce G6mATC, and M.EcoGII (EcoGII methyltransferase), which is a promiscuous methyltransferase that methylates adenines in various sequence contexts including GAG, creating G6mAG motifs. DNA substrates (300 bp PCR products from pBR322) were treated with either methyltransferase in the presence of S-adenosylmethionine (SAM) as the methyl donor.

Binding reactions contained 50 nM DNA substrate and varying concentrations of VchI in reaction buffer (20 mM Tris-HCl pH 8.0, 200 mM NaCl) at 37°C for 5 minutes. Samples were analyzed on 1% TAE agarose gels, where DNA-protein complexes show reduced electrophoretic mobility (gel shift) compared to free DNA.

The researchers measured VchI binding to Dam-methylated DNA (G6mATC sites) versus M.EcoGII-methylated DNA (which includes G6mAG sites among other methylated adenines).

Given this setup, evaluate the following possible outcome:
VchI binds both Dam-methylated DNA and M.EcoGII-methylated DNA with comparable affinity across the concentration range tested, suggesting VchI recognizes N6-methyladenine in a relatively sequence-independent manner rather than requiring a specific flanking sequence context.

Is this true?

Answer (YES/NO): NO